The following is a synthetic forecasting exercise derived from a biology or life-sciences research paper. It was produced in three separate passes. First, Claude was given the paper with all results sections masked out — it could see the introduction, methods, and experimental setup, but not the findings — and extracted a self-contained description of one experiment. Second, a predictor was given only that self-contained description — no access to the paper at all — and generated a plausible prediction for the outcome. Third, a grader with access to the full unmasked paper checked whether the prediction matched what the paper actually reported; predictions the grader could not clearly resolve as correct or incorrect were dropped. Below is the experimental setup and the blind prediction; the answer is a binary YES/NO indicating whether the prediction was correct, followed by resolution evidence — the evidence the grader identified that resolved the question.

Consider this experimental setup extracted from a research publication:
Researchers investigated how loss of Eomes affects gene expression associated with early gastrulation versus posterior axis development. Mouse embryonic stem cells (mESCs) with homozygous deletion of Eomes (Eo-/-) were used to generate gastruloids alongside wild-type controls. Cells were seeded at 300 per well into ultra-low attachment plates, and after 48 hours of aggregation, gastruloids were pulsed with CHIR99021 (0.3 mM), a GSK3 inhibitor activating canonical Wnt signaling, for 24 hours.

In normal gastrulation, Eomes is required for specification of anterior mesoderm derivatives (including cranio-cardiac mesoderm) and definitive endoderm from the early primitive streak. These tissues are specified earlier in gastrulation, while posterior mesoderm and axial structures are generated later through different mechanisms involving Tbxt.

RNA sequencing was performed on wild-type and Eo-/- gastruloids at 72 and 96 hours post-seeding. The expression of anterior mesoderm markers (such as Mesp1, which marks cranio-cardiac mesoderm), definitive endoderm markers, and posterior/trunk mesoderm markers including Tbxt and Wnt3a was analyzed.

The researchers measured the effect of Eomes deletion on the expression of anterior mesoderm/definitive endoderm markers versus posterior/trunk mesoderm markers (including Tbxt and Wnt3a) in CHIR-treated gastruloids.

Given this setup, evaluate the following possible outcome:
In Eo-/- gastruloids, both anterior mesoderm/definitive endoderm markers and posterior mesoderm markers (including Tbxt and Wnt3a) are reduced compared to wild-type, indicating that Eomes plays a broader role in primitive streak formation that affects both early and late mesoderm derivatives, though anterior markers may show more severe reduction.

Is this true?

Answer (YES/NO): NO